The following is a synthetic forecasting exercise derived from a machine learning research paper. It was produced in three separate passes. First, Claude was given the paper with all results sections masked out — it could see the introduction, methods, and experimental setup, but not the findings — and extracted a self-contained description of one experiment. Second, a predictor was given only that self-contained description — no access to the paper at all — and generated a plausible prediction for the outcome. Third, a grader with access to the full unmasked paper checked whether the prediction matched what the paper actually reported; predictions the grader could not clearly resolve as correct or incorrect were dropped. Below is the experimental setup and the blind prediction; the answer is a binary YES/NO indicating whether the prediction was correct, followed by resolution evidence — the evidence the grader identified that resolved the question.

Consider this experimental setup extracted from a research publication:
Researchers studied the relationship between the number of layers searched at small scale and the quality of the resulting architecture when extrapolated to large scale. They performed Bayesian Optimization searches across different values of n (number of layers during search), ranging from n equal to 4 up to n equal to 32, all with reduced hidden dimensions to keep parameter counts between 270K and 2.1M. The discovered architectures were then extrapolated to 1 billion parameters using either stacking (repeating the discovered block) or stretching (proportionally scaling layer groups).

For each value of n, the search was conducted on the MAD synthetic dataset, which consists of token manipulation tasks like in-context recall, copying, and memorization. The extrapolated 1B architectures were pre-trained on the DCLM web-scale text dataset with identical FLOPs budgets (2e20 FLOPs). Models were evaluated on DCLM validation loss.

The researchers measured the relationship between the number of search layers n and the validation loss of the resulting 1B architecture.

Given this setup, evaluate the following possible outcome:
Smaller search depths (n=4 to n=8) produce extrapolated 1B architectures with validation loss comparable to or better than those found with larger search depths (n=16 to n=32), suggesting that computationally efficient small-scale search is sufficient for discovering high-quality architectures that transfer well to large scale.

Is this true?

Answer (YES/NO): NO